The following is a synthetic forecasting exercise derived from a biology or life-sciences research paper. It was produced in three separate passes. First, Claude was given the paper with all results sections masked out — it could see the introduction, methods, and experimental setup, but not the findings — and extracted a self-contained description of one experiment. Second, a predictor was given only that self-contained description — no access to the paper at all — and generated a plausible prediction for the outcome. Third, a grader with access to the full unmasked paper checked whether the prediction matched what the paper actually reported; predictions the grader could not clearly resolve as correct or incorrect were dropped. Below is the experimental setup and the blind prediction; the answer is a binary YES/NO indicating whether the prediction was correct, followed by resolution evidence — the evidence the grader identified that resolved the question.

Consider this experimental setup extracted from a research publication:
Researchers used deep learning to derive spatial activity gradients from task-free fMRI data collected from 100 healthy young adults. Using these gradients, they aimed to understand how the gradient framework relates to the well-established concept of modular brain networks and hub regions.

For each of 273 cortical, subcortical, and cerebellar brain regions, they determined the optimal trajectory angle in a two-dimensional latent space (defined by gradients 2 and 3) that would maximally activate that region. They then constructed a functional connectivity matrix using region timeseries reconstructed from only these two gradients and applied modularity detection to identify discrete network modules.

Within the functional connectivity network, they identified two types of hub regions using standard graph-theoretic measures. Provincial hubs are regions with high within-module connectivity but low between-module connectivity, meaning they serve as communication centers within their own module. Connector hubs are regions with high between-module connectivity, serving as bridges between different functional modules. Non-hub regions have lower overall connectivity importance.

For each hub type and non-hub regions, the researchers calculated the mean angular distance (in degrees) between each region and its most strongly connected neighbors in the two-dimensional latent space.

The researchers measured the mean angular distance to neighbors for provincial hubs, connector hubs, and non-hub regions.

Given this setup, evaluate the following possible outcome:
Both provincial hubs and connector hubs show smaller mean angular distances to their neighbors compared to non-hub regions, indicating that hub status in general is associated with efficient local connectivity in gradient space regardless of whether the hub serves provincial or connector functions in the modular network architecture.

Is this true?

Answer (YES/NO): NO